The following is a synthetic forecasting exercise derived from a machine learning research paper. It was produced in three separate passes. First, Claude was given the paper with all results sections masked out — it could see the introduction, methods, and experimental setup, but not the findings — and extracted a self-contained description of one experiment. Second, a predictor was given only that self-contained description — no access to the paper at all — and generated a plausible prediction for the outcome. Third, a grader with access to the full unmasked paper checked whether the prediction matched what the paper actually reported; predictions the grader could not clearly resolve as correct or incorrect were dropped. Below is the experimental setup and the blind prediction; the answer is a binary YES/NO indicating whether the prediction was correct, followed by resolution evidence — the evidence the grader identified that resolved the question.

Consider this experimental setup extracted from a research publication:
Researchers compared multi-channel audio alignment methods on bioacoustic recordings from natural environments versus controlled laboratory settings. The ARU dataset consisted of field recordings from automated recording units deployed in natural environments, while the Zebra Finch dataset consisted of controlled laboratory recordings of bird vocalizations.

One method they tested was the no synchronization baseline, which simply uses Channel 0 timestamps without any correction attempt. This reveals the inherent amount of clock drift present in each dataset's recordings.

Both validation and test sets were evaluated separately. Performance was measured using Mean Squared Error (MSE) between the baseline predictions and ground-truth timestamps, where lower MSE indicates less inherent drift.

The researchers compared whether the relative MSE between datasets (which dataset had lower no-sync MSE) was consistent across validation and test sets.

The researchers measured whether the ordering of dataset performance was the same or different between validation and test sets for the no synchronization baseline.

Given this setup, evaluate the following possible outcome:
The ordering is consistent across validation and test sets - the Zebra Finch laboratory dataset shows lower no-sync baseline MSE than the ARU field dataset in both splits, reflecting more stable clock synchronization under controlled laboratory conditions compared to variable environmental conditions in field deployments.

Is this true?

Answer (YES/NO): NO